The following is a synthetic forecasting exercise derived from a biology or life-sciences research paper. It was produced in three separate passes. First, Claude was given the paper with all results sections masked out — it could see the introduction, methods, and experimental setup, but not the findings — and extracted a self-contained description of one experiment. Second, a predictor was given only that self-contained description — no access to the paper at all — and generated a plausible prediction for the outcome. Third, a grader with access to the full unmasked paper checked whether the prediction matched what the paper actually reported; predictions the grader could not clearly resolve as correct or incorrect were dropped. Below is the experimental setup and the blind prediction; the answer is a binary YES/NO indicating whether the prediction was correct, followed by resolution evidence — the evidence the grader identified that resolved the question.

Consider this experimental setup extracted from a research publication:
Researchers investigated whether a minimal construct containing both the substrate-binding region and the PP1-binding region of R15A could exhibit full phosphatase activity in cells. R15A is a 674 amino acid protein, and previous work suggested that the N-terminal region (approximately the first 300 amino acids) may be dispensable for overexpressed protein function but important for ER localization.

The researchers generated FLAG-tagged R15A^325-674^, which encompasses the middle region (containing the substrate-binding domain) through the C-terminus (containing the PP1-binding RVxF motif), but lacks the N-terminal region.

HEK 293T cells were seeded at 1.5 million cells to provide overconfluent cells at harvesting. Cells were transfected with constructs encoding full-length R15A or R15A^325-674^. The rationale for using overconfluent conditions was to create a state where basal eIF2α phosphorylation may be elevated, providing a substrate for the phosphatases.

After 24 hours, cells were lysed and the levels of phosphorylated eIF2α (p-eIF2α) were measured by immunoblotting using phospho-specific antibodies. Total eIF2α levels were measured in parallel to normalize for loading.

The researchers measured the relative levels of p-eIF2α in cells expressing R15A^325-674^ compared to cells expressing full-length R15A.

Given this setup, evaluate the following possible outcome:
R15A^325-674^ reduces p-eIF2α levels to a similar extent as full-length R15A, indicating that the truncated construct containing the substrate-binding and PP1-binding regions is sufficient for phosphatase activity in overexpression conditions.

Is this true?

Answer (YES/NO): YES